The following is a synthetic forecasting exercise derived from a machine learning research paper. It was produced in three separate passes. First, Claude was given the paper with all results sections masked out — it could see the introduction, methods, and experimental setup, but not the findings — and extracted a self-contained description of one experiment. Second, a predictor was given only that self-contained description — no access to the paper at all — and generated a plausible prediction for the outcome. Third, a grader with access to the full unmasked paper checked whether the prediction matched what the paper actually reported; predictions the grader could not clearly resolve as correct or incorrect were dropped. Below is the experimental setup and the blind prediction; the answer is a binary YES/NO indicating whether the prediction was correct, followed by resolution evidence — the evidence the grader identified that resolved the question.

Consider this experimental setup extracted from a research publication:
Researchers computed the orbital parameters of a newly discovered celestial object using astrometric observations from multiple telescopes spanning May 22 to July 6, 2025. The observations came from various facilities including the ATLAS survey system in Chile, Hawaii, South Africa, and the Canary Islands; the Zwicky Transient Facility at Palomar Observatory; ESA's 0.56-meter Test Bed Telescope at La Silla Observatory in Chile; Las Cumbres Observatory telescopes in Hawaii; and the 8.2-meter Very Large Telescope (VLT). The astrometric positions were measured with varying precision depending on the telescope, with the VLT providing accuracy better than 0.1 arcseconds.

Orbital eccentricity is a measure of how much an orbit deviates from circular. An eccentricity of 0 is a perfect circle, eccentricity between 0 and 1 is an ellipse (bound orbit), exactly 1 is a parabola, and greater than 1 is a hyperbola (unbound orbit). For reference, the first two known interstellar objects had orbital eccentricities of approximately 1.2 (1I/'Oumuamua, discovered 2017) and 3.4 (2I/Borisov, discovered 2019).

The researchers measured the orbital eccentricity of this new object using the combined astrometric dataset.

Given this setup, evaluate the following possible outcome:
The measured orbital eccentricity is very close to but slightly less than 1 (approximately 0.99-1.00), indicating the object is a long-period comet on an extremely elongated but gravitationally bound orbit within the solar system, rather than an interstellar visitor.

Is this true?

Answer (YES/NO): NO